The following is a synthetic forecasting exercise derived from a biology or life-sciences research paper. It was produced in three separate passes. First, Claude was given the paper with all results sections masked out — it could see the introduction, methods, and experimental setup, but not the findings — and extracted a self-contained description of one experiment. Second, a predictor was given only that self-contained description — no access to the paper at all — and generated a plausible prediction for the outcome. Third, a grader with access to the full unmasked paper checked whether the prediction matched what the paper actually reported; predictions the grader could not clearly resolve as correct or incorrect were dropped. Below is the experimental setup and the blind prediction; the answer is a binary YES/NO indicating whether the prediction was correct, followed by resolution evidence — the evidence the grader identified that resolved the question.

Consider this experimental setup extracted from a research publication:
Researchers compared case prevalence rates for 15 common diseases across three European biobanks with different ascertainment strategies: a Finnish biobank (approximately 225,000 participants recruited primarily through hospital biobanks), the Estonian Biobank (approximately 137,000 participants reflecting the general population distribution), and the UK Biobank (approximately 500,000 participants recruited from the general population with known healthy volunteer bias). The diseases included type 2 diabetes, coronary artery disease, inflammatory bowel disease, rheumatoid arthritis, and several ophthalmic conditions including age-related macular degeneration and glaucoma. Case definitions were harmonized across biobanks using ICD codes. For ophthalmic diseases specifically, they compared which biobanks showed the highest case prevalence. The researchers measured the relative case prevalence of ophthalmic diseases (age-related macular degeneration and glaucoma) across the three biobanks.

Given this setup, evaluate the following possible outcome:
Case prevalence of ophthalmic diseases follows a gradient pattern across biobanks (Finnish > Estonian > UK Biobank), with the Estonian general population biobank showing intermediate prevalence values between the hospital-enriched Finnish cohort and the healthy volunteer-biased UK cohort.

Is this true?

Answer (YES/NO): NO